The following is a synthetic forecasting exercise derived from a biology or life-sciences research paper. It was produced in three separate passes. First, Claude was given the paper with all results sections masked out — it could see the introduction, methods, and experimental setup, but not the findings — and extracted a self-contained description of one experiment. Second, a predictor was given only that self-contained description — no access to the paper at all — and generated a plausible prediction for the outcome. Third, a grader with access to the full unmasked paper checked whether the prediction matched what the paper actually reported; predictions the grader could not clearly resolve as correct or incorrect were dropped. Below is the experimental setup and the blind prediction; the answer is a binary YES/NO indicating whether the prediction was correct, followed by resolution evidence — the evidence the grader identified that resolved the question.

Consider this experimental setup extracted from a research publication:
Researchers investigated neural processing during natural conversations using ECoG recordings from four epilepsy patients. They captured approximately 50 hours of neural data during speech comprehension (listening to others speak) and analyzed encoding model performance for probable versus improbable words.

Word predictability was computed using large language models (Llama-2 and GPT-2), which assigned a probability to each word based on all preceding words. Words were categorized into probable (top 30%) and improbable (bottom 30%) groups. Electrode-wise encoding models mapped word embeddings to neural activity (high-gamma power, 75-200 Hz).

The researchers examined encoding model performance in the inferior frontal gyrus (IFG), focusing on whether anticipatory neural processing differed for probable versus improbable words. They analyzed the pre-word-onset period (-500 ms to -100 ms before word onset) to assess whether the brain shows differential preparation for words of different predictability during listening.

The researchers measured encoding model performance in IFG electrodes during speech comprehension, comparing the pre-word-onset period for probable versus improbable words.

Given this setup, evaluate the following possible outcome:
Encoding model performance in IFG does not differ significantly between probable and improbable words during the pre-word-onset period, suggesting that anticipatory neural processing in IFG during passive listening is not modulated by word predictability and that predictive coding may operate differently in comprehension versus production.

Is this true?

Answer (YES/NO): NO